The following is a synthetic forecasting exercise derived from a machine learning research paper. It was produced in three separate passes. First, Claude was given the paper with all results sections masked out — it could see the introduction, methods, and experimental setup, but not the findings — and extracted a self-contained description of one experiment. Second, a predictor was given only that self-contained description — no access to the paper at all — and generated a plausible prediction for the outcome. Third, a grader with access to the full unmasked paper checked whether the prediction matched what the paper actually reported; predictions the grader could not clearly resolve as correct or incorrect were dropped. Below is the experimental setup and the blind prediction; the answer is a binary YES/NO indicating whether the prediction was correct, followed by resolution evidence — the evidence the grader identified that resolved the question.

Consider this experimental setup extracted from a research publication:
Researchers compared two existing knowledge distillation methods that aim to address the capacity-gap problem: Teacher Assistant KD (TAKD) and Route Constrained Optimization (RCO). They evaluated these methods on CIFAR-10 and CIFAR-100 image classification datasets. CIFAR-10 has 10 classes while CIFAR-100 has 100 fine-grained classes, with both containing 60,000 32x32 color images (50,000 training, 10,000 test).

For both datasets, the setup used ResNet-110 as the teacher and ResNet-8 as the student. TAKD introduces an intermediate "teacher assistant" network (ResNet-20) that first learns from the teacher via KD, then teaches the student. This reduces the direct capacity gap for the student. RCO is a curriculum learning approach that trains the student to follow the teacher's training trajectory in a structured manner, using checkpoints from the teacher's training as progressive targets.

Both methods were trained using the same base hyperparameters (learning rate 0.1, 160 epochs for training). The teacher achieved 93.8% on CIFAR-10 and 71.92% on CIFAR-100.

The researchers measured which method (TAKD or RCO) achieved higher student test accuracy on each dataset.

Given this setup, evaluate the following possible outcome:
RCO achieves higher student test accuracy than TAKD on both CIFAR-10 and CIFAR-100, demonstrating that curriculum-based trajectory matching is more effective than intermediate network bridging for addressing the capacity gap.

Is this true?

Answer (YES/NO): NO